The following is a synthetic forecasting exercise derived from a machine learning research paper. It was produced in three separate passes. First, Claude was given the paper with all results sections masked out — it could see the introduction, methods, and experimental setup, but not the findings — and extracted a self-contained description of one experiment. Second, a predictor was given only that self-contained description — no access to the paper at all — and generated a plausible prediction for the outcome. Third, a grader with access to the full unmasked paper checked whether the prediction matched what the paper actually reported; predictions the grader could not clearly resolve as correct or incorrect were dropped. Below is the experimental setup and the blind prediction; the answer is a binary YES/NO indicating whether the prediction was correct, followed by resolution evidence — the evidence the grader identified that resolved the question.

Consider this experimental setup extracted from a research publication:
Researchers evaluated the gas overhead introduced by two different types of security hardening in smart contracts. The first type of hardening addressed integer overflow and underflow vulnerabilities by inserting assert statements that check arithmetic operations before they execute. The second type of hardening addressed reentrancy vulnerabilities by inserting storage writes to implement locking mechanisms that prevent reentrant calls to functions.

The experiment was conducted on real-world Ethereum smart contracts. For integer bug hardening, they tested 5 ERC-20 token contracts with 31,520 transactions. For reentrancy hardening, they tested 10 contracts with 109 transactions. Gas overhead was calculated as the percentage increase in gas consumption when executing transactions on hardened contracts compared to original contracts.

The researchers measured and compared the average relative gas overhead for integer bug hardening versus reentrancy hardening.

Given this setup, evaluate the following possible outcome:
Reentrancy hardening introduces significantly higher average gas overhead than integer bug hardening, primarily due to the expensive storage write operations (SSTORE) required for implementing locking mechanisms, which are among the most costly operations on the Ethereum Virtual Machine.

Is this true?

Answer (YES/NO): YES